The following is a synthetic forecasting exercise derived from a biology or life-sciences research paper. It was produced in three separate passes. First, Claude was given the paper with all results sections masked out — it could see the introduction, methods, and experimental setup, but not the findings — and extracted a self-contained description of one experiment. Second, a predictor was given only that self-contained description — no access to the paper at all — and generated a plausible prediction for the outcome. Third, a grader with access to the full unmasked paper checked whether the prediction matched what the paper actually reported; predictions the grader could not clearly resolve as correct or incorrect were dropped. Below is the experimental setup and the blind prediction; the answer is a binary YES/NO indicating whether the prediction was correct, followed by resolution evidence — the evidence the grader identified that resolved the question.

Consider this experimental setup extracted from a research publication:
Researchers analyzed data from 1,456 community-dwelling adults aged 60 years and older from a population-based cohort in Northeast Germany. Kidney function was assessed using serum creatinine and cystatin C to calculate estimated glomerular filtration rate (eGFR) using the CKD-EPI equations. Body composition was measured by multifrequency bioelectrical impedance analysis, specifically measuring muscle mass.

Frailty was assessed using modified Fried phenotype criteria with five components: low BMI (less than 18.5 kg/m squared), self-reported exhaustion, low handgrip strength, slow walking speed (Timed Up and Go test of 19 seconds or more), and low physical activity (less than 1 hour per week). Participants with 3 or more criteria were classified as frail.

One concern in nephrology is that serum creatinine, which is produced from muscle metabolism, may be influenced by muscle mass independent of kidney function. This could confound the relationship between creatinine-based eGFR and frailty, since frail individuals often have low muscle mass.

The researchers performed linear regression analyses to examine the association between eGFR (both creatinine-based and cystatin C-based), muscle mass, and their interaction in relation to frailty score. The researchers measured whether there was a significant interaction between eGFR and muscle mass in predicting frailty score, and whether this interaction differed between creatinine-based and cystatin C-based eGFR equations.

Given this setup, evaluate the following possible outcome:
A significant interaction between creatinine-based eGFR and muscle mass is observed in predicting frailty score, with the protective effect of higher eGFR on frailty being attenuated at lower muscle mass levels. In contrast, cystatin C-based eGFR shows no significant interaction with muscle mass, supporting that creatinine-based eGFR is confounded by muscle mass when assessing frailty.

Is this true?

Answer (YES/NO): NO